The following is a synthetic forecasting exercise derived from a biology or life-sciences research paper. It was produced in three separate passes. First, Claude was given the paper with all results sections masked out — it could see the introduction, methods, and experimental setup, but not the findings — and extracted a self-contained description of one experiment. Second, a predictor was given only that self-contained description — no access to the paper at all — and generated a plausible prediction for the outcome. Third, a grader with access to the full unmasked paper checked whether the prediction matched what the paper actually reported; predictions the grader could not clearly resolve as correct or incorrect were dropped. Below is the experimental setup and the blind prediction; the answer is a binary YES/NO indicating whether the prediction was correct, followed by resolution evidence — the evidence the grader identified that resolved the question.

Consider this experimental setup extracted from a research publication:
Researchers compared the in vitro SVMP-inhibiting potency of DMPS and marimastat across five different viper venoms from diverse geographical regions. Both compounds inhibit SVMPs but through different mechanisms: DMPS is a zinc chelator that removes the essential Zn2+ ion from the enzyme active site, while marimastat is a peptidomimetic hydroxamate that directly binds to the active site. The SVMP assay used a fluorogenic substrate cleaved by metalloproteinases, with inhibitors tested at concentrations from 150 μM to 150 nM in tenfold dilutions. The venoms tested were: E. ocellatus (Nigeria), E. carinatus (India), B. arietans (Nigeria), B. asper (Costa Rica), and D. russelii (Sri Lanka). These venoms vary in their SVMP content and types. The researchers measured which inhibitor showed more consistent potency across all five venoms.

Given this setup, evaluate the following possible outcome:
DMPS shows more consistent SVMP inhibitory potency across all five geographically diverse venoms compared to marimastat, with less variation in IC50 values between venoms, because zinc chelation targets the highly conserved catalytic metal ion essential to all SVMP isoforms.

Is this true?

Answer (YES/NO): NO